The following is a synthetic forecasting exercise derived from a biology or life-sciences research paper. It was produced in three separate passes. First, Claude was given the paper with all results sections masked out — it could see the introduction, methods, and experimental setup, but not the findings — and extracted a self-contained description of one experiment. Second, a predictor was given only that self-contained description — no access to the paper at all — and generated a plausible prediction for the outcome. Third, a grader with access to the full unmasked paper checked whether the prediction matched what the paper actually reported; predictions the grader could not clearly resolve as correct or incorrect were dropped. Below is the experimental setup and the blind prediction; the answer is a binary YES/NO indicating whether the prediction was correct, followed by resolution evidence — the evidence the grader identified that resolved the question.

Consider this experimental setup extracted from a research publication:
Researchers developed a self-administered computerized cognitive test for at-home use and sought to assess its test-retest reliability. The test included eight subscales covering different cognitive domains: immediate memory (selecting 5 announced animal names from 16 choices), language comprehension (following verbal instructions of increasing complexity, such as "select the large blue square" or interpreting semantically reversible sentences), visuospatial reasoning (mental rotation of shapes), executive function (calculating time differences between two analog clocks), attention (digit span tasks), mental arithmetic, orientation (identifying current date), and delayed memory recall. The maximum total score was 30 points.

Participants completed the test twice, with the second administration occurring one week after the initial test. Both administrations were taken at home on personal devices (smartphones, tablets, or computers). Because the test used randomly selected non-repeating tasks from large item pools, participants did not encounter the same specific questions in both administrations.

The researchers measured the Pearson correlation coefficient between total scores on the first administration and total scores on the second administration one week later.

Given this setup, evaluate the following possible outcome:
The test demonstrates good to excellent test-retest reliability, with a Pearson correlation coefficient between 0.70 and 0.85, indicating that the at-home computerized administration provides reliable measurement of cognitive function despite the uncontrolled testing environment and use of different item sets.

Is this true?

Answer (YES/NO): NO